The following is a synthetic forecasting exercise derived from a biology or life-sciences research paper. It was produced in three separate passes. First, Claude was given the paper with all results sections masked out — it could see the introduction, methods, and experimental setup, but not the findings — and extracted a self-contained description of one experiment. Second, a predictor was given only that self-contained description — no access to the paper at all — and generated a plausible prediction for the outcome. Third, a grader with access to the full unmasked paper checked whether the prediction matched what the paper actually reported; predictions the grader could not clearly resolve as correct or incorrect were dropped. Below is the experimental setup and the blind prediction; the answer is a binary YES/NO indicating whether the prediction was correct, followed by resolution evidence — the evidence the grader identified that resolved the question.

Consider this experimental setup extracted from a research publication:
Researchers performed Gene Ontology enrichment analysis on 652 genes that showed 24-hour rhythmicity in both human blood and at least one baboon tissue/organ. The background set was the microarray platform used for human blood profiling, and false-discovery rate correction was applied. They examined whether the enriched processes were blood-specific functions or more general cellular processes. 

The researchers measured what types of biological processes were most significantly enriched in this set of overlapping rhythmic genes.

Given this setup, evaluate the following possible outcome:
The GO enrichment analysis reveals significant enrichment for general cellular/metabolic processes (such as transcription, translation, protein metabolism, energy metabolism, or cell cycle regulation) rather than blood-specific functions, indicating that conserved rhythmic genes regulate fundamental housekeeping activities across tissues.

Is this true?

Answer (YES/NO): YES